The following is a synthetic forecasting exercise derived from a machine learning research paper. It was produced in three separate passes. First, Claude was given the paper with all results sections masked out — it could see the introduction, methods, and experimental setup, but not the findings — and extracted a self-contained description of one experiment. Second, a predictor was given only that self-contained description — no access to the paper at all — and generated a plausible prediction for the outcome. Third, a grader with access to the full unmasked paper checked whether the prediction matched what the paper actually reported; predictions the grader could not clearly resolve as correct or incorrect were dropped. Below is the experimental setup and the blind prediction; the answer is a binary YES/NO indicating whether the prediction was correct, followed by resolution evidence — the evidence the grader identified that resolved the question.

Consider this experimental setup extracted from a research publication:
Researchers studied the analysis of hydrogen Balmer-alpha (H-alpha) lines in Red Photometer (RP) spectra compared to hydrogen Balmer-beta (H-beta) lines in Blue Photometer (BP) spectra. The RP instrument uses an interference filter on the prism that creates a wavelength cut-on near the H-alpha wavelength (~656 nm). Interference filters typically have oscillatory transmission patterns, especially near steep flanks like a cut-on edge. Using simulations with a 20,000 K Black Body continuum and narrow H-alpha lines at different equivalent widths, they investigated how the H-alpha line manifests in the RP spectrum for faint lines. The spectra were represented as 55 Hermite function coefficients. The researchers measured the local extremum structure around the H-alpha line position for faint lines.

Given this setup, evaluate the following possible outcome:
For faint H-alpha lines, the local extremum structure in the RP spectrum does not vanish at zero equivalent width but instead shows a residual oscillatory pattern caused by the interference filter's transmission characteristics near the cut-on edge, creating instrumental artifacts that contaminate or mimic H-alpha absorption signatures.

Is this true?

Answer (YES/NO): YES